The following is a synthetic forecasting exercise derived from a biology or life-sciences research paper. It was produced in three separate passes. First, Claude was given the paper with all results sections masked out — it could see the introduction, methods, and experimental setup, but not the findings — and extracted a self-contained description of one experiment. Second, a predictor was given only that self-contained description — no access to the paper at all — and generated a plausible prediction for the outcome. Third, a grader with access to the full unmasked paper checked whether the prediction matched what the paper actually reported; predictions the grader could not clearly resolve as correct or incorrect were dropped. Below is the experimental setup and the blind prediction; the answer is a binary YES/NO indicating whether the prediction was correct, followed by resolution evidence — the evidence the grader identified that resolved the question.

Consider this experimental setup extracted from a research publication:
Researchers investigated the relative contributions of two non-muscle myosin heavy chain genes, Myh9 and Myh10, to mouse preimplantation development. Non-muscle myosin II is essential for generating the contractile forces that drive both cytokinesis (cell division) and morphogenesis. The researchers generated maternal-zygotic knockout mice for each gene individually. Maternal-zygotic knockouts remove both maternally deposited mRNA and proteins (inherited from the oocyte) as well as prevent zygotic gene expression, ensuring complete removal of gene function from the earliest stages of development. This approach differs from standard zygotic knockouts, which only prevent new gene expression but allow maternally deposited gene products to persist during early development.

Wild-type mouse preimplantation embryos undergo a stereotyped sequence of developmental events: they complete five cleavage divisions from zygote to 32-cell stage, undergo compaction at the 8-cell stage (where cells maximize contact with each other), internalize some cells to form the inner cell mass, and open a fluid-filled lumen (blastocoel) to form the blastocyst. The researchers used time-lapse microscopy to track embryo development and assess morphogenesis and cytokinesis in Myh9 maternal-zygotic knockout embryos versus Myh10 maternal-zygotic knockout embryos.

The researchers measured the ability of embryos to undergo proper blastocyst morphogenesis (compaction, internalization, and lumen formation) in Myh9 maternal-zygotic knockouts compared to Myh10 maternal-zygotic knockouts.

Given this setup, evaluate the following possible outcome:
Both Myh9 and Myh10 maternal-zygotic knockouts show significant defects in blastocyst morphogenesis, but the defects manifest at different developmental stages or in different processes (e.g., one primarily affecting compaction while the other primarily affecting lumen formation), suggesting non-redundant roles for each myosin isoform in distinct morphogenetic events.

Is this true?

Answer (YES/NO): NO